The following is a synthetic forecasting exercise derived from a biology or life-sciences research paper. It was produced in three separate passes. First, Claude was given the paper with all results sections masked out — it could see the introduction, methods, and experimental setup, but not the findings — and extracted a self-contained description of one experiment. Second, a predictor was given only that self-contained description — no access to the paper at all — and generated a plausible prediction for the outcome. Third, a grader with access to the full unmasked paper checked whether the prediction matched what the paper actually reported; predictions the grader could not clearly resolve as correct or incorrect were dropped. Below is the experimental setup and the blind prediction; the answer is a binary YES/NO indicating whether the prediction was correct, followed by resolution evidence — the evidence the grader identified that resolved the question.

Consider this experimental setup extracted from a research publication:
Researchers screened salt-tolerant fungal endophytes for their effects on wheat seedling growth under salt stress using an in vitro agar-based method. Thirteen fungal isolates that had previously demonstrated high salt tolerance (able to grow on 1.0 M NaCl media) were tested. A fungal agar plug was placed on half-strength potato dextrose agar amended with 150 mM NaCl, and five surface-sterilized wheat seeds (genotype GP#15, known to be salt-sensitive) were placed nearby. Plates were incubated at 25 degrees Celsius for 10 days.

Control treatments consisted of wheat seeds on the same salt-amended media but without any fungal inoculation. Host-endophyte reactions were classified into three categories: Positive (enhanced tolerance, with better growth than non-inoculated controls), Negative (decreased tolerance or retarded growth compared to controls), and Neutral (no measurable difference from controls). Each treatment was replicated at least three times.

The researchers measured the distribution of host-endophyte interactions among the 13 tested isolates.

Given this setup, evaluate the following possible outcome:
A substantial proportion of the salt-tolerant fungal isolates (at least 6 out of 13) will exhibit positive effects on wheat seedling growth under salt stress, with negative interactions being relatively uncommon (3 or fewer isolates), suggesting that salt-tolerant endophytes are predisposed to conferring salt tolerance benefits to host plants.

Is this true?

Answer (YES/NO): YES